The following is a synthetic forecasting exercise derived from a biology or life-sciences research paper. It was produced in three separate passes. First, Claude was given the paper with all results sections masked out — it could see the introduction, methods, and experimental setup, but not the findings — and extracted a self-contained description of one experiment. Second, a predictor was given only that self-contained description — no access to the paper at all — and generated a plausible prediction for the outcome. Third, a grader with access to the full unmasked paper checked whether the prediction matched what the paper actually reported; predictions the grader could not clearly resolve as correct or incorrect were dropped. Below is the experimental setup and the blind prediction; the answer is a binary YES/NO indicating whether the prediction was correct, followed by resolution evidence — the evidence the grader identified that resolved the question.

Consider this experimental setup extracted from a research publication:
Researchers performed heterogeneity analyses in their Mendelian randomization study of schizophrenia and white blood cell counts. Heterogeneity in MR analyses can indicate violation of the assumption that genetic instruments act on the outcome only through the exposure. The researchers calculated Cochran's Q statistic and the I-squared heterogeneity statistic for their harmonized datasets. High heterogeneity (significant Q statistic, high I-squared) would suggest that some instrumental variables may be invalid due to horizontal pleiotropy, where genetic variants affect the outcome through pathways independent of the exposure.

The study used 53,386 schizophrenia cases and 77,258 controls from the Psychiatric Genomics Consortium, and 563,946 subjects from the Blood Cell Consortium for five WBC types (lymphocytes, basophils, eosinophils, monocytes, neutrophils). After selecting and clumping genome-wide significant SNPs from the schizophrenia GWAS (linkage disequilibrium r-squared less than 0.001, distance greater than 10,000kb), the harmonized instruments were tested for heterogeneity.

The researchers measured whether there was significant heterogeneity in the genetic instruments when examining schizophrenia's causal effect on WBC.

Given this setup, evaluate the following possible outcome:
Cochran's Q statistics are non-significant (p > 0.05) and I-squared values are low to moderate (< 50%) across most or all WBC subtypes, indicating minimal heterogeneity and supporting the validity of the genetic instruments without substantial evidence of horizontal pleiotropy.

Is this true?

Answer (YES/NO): NO